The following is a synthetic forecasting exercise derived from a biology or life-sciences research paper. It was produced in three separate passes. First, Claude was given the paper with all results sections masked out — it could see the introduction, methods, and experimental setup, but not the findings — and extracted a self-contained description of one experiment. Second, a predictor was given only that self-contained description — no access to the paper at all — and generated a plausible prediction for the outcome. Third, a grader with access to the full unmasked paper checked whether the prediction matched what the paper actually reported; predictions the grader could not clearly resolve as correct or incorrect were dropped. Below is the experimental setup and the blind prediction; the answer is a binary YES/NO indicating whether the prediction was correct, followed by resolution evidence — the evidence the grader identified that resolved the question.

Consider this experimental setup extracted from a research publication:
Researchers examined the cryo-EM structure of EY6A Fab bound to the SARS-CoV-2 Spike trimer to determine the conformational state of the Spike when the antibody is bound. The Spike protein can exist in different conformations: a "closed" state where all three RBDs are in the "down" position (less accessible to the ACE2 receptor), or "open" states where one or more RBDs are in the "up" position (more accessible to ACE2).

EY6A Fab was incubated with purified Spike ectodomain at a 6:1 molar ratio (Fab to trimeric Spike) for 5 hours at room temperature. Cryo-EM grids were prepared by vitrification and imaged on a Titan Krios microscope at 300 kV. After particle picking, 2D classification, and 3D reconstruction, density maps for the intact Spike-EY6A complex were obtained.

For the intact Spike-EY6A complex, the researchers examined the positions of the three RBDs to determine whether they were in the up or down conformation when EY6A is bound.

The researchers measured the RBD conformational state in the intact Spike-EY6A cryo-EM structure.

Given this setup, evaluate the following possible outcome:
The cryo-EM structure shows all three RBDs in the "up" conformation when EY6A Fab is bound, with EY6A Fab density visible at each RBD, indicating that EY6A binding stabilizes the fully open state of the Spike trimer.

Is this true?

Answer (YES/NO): YES